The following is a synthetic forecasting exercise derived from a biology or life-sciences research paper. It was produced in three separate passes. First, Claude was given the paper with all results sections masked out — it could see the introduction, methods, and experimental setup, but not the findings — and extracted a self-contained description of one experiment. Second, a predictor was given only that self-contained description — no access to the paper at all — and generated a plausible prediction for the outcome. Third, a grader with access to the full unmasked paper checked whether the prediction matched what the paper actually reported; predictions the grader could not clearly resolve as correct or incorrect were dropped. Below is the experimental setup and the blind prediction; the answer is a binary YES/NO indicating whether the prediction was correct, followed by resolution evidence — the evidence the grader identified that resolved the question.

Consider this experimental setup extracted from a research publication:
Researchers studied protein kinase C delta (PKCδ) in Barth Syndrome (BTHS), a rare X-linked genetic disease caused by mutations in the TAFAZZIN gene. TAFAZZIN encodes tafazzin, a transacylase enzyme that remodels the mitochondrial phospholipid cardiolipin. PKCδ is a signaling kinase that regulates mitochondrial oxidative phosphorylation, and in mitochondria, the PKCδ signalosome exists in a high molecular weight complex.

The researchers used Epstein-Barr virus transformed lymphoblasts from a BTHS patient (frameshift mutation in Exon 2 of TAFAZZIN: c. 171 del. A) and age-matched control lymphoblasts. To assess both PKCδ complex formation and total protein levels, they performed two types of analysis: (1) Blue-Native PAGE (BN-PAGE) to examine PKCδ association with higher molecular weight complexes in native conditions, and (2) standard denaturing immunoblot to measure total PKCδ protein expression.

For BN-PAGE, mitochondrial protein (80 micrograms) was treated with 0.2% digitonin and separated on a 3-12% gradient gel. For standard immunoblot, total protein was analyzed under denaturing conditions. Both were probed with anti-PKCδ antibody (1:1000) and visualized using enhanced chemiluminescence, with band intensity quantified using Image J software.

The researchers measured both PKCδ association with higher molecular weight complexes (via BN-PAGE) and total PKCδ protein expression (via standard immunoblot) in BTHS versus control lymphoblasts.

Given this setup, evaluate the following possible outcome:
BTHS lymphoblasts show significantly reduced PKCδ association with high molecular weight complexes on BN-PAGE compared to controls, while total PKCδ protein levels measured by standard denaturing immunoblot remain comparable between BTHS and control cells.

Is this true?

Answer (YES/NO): NO